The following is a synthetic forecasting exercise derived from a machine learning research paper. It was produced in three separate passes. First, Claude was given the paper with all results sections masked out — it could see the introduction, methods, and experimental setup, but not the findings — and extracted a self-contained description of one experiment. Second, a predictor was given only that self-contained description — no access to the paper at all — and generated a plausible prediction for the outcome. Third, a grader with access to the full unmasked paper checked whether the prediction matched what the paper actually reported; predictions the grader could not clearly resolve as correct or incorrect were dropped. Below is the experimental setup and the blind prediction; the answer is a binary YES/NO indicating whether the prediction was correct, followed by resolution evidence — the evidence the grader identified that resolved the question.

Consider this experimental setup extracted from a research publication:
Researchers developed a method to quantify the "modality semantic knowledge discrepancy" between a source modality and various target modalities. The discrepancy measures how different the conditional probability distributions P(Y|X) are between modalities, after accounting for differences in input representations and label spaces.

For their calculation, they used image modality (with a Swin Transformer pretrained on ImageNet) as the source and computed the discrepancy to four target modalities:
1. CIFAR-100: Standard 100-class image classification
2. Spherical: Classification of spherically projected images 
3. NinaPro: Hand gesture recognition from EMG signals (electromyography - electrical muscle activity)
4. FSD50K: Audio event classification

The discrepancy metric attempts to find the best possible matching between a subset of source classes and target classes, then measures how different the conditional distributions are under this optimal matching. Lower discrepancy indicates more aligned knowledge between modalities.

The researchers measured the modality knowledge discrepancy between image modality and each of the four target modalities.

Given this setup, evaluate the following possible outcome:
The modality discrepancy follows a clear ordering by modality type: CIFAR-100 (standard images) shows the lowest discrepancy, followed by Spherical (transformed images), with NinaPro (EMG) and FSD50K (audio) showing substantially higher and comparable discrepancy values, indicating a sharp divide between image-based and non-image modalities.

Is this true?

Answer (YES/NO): NO